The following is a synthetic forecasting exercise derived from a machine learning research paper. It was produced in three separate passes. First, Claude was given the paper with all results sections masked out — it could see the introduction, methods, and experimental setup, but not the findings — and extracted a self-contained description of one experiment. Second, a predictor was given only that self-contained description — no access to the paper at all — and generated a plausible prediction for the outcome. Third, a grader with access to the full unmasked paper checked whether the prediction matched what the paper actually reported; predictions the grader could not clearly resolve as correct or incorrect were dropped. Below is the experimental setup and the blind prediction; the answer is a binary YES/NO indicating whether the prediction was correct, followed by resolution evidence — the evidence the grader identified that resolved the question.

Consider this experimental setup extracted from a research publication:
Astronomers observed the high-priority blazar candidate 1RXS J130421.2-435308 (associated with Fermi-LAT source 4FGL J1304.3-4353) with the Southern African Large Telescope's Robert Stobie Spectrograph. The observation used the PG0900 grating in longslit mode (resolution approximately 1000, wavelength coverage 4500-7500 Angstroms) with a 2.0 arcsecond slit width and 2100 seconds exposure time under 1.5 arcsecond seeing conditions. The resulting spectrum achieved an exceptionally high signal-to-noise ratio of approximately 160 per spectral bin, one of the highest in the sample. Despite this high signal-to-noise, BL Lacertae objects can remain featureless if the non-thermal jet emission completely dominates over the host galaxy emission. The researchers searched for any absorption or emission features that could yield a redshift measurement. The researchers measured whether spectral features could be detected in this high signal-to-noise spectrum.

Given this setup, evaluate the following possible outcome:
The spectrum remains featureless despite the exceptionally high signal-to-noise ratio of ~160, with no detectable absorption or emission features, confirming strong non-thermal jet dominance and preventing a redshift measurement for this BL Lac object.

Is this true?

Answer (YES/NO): YES